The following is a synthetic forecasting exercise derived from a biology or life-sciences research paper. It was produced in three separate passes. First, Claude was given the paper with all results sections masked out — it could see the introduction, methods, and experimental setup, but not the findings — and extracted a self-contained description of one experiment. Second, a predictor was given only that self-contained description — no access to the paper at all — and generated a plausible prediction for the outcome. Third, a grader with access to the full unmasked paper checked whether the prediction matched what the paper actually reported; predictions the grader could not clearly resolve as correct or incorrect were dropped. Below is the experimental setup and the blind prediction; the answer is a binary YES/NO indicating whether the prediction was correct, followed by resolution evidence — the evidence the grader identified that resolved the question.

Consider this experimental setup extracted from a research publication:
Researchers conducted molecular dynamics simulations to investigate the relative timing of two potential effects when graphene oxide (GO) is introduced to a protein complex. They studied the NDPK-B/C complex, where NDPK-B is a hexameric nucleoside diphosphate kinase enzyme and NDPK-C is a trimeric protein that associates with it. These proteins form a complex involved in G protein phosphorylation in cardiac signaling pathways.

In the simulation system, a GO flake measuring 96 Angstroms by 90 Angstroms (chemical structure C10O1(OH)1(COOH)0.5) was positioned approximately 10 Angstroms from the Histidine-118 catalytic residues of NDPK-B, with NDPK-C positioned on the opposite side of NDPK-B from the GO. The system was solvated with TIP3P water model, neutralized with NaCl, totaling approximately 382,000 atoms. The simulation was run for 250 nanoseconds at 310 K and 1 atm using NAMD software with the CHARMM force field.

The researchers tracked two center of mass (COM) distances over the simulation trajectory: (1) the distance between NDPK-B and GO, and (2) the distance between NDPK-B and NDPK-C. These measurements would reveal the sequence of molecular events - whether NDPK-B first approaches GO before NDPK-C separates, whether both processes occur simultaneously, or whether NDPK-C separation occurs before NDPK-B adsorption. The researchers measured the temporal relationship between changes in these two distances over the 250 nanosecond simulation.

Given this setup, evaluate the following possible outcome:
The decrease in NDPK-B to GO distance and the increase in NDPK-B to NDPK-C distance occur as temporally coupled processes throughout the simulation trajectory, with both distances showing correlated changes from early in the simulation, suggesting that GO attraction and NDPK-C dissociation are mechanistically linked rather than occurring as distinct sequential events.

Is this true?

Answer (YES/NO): NO